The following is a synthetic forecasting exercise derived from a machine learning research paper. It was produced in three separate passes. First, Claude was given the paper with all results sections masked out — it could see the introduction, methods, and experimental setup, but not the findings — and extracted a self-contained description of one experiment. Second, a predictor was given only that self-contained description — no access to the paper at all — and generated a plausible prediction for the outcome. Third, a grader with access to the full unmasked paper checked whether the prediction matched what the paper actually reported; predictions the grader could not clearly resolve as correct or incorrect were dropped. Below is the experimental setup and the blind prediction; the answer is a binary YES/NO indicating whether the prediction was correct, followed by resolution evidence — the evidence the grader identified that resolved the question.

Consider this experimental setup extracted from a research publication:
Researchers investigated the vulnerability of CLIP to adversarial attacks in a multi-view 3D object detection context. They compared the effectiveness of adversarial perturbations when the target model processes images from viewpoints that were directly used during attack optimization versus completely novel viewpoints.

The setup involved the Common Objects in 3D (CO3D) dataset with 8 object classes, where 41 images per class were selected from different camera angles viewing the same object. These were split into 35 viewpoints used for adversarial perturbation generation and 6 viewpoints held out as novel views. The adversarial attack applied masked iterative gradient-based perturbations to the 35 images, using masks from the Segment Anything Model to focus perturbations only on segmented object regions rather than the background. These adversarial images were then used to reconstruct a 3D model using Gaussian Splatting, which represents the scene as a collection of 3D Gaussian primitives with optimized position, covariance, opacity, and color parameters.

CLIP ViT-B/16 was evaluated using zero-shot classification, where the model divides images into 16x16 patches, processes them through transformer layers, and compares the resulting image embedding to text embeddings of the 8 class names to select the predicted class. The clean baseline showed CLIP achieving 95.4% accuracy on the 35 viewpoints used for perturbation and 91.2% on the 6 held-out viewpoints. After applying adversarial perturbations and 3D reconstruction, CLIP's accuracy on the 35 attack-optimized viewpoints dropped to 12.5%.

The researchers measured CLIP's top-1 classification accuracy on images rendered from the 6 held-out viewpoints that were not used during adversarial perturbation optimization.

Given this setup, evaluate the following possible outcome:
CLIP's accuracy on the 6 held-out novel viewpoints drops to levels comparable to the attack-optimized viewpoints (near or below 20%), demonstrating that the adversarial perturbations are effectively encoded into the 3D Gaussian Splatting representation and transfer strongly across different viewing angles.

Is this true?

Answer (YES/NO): NO